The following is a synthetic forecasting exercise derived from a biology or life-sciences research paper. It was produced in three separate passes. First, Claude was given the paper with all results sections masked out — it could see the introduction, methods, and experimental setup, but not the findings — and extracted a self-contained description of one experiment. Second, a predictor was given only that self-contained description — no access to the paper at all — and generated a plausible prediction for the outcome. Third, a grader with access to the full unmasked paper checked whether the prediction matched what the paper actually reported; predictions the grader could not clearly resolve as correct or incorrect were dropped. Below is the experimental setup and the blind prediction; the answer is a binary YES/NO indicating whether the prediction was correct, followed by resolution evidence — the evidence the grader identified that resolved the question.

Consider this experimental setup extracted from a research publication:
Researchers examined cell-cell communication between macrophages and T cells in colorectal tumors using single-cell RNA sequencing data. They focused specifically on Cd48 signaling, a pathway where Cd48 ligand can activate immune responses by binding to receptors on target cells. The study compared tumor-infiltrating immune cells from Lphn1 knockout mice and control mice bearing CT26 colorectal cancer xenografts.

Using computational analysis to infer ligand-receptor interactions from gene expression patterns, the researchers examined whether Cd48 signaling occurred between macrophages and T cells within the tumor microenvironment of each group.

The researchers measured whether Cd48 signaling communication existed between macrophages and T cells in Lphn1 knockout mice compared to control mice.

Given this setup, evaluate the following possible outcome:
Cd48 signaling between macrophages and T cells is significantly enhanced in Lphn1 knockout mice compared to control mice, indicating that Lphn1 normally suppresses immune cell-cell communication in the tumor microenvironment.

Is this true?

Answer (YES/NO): YES